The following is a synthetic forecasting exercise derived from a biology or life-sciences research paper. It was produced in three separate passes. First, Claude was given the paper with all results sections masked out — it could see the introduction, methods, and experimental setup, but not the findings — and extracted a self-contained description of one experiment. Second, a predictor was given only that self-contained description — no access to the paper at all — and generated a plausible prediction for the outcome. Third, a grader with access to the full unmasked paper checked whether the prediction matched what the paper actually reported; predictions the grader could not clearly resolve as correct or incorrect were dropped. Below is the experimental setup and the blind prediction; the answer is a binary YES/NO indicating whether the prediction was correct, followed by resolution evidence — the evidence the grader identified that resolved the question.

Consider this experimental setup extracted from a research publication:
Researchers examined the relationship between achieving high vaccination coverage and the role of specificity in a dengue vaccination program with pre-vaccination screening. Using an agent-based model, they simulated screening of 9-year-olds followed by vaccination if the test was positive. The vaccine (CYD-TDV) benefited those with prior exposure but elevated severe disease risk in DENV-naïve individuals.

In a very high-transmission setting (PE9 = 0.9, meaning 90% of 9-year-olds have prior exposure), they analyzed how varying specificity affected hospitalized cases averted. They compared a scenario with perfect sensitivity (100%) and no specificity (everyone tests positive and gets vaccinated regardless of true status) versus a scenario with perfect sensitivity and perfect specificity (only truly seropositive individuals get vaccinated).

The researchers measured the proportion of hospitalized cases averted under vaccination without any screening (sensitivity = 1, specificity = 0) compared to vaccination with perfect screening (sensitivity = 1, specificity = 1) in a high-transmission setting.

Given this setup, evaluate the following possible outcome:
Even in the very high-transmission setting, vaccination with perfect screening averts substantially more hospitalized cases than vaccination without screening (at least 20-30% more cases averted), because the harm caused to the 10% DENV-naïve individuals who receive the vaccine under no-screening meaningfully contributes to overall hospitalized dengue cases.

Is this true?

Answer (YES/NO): YES